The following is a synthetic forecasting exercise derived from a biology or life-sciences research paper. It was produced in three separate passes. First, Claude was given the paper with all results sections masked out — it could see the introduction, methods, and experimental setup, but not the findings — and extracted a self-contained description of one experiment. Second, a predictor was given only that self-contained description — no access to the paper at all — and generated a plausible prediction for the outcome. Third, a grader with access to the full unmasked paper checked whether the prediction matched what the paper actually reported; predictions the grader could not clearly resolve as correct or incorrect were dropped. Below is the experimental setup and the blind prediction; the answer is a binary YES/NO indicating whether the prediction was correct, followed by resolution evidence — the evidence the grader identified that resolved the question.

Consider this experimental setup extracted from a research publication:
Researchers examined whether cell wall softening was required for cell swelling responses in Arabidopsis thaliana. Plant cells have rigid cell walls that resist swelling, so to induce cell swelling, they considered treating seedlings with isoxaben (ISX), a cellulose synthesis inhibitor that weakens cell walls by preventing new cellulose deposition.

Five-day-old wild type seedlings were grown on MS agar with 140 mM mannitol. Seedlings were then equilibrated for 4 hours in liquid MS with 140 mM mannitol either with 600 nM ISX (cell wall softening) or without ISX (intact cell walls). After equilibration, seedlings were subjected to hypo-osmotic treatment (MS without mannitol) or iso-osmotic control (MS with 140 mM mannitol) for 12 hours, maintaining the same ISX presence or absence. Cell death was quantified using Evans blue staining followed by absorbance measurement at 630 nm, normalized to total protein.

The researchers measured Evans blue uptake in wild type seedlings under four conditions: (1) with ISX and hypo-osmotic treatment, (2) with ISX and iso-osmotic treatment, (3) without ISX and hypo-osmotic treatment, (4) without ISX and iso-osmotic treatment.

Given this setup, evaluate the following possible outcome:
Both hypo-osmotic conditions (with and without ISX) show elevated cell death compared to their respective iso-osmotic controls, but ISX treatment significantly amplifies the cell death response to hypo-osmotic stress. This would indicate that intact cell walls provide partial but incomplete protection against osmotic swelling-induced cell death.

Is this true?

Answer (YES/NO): NO